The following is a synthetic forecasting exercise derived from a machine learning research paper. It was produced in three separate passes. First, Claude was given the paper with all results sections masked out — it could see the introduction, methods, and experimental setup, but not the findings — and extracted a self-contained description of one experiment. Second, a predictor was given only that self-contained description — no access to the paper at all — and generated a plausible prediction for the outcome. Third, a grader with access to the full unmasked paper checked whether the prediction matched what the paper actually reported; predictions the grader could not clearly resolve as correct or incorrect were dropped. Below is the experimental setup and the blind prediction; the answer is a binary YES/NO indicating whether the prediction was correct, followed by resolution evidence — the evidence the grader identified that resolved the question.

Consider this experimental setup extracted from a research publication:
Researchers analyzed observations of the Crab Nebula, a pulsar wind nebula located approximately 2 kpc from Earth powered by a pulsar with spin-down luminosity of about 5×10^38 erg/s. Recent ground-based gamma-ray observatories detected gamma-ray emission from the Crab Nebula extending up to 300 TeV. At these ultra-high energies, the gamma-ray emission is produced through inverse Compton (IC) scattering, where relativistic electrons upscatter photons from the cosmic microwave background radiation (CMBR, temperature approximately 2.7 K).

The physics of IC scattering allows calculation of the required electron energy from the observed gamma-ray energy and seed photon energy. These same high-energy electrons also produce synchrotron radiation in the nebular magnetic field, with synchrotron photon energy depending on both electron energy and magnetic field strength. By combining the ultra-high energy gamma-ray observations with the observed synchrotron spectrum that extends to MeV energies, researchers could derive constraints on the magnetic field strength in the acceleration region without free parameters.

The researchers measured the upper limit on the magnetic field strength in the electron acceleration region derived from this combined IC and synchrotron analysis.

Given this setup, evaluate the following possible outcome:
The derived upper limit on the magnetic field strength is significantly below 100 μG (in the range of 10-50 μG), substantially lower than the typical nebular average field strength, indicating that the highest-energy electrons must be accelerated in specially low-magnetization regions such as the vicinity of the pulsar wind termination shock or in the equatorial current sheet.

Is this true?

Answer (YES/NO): NO